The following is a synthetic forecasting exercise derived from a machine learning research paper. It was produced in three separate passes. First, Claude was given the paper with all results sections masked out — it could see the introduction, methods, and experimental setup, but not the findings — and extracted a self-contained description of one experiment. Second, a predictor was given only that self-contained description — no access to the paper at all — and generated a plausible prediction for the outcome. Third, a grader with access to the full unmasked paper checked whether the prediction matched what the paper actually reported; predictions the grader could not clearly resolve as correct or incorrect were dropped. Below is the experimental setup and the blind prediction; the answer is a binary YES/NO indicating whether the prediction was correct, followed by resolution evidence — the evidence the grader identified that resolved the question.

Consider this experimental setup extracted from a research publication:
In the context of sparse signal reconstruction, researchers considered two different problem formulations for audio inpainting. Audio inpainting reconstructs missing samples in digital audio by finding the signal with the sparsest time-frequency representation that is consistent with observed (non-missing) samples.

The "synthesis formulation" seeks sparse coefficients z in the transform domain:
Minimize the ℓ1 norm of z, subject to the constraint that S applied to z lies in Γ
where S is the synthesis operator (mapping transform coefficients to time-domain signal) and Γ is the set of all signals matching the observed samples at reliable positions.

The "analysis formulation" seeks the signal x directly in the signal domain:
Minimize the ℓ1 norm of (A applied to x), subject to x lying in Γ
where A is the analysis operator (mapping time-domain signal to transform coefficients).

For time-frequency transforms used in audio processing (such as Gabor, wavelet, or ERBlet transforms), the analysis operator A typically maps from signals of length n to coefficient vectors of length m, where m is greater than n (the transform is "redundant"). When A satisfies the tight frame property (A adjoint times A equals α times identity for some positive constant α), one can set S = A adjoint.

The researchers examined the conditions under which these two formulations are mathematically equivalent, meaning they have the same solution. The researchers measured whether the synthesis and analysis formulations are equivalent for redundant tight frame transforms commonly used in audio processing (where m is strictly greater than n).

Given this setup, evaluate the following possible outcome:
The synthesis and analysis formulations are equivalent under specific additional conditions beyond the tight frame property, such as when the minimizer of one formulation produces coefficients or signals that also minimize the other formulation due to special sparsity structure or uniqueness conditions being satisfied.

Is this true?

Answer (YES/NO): NO